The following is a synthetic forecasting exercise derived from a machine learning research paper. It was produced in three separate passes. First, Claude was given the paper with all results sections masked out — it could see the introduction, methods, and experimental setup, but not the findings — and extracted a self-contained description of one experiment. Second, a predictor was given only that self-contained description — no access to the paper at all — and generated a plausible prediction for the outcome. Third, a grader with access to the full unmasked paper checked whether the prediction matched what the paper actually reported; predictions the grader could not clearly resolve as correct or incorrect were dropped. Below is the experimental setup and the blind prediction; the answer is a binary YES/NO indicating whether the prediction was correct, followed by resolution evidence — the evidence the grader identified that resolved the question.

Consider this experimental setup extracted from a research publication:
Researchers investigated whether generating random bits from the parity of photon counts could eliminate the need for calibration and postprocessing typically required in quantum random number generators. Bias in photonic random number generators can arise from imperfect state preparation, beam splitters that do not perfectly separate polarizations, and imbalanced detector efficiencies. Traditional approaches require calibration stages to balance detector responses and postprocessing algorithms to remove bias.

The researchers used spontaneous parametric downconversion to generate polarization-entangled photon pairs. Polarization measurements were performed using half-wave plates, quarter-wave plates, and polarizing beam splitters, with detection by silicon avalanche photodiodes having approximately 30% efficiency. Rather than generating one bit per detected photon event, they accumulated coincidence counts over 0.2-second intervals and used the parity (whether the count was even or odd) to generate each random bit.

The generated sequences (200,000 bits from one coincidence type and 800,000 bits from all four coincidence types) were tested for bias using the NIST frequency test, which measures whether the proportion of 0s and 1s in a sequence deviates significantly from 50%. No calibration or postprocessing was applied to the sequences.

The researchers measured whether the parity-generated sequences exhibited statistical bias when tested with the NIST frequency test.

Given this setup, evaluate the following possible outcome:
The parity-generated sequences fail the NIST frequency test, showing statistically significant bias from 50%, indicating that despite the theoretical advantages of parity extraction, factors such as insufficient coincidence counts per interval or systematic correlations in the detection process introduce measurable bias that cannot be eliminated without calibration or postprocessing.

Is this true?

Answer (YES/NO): NO